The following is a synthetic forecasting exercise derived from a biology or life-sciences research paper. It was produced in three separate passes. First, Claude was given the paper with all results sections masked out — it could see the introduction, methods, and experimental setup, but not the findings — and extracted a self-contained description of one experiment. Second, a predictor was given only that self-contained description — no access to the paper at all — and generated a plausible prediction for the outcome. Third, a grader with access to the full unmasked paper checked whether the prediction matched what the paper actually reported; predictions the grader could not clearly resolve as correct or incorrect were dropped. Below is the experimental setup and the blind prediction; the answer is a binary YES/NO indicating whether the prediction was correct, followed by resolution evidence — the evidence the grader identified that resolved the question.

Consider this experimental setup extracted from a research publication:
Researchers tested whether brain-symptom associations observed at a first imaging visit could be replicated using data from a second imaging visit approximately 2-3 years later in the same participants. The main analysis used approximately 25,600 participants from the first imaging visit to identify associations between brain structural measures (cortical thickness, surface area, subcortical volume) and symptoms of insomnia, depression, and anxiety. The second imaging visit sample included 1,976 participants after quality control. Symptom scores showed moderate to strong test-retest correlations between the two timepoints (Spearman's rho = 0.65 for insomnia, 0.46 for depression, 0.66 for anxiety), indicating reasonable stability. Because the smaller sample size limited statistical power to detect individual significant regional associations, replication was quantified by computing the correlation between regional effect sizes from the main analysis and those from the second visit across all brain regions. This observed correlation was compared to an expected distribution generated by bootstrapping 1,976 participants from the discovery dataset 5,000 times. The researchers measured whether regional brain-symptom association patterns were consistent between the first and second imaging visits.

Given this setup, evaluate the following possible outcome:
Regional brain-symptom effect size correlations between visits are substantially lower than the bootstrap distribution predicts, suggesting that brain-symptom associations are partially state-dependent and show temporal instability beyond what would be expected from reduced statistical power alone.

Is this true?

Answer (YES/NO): NO